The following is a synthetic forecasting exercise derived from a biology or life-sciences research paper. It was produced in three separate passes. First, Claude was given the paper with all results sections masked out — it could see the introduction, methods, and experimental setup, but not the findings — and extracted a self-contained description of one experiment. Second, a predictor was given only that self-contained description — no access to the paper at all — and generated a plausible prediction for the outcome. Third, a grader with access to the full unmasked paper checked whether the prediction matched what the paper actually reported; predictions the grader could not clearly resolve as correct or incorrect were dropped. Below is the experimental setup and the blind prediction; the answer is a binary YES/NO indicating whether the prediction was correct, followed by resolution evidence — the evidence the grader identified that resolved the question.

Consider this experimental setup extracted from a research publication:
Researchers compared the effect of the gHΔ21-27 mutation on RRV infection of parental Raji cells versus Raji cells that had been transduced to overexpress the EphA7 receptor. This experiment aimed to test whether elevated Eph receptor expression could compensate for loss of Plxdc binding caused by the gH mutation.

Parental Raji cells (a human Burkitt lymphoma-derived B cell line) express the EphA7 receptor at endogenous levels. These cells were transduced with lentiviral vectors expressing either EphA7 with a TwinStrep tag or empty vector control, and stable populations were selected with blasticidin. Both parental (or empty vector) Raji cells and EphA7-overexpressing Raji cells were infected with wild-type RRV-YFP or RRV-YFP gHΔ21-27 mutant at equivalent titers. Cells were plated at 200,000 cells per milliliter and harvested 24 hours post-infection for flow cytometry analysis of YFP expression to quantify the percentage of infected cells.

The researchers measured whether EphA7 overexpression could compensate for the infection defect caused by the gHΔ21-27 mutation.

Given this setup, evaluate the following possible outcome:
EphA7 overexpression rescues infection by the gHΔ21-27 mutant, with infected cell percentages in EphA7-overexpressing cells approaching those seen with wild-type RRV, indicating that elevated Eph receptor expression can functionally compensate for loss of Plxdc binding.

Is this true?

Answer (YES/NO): NO